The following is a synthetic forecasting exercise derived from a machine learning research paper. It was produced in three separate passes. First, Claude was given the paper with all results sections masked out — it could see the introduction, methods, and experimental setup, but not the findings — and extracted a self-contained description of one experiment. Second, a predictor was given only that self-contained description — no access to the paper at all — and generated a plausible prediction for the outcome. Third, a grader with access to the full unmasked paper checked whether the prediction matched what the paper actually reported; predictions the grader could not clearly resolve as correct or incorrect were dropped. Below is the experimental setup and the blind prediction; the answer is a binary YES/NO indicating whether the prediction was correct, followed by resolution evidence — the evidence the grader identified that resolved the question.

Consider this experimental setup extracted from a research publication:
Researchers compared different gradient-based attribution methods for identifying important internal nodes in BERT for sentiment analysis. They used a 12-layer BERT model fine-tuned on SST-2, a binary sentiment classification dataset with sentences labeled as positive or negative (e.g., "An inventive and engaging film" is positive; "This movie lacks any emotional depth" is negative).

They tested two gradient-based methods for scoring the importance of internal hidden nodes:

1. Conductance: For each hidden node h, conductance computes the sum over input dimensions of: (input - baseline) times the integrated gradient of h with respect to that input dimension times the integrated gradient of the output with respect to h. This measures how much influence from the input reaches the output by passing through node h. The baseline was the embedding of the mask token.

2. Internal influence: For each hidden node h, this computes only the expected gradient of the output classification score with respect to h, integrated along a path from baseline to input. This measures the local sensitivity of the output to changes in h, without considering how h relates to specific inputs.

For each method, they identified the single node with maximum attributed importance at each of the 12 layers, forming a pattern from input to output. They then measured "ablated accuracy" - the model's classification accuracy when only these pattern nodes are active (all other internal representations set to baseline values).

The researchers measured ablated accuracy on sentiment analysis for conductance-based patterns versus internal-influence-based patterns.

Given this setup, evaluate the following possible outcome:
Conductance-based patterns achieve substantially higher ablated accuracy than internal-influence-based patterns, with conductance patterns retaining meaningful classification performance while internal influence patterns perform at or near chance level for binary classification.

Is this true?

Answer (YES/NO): YES